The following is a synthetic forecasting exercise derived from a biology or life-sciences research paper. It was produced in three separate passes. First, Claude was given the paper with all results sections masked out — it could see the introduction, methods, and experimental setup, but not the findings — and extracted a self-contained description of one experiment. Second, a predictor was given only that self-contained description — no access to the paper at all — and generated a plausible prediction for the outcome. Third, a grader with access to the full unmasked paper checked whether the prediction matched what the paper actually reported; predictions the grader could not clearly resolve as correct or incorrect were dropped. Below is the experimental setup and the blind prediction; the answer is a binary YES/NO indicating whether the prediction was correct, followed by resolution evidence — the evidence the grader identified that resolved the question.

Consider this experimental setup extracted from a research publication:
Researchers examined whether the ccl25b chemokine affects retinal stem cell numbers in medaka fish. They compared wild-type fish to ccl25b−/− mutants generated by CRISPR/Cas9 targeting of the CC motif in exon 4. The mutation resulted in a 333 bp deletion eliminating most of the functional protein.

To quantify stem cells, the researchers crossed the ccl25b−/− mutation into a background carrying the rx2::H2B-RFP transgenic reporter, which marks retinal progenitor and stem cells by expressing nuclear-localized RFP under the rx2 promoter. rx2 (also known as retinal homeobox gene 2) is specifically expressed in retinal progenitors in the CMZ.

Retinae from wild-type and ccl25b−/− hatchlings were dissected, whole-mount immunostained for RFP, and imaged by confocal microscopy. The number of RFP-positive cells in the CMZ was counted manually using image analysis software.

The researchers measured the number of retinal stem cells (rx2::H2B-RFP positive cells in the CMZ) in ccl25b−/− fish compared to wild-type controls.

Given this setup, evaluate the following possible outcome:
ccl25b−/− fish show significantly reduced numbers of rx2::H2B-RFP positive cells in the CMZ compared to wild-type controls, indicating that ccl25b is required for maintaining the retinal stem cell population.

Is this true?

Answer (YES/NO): NO